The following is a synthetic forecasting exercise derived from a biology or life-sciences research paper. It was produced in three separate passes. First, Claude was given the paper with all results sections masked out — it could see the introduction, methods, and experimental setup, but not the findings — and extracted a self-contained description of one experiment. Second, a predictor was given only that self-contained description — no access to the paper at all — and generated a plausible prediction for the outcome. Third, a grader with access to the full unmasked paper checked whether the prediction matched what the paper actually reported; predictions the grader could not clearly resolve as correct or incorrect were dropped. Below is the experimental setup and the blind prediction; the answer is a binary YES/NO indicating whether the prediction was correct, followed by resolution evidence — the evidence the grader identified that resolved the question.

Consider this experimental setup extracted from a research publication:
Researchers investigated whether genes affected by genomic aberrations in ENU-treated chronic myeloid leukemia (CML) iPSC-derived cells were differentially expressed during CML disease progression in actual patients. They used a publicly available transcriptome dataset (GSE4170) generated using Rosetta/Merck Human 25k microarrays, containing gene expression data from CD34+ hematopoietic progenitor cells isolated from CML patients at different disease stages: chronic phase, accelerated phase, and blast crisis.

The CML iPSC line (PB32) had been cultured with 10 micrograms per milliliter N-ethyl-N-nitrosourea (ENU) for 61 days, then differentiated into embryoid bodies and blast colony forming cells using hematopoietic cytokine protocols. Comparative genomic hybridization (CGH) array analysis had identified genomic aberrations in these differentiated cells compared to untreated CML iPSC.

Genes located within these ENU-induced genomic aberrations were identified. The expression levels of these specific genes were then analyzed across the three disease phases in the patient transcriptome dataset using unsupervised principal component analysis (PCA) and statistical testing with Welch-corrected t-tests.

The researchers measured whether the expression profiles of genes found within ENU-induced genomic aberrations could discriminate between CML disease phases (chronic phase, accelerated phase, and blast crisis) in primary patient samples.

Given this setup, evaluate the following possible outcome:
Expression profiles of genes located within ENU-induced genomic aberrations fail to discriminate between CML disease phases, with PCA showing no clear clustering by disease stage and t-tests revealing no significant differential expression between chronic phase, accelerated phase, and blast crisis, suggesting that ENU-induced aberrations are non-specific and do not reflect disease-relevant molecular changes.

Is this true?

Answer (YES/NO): NO